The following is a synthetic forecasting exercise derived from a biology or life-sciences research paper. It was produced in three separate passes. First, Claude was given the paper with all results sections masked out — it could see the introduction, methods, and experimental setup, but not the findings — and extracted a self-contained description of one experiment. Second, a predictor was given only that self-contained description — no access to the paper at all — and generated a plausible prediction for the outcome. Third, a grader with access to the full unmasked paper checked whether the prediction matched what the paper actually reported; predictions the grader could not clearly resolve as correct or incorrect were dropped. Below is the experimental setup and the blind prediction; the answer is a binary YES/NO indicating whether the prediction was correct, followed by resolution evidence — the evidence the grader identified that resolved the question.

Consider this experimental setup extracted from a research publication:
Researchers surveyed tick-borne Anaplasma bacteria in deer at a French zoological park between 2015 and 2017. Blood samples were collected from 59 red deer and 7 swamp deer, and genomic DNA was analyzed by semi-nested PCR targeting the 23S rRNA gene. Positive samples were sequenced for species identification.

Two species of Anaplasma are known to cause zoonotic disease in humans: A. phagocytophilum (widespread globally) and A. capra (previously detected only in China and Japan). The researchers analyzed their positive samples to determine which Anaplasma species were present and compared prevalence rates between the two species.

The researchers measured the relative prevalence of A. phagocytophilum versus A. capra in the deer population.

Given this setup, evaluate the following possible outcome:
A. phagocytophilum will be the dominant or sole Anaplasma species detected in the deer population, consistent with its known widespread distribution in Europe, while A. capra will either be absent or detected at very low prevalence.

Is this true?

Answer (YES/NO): YES